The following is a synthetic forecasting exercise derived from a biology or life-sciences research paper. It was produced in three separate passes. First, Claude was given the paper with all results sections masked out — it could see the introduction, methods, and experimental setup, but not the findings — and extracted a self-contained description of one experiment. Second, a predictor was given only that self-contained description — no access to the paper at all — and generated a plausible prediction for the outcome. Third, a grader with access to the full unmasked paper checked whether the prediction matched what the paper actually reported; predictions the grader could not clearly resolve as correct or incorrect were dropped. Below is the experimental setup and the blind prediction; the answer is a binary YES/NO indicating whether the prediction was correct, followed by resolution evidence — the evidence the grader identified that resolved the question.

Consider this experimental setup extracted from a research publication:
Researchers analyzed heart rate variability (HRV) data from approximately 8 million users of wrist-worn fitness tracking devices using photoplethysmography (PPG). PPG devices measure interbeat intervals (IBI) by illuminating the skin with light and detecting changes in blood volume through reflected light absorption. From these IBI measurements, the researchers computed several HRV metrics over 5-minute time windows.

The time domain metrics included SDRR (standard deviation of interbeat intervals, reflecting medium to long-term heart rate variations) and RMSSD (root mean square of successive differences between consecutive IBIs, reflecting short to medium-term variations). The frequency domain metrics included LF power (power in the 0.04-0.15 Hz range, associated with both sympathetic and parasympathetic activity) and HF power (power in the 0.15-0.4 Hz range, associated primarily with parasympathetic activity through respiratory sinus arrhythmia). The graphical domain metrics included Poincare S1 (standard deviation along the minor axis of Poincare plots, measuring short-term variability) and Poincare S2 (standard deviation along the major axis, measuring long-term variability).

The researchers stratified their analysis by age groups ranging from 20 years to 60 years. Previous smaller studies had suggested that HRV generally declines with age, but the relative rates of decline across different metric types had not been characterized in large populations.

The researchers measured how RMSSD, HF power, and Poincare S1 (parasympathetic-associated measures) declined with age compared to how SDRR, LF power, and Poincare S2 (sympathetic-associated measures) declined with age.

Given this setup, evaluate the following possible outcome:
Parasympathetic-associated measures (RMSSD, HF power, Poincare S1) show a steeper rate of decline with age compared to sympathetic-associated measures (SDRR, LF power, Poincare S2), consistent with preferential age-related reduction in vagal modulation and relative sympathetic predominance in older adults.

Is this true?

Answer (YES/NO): YES